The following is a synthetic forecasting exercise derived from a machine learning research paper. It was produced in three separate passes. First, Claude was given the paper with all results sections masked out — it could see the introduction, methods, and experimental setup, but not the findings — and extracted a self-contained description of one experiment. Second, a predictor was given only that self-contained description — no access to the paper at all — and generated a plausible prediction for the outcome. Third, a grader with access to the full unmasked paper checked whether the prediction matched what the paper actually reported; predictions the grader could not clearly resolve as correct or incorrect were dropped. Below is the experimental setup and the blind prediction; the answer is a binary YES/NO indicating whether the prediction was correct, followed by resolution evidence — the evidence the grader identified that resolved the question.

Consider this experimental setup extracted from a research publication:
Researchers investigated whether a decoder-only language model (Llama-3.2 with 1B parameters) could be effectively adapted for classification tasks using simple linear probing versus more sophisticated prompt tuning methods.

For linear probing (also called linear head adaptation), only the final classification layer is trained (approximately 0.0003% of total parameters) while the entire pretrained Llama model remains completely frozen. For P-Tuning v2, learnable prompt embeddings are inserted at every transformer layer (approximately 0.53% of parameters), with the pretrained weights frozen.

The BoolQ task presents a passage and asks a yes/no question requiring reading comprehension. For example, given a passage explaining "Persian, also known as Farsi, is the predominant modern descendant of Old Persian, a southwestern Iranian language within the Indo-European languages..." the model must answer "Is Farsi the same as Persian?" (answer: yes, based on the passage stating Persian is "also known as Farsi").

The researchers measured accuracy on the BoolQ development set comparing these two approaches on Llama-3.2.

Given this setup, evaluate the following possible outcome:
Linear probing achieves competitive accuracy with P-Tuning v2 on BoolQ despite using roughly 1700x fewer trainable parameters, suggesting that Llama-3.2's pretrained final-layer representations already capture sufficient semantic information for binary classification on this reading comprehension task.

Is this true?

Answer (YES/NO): NO